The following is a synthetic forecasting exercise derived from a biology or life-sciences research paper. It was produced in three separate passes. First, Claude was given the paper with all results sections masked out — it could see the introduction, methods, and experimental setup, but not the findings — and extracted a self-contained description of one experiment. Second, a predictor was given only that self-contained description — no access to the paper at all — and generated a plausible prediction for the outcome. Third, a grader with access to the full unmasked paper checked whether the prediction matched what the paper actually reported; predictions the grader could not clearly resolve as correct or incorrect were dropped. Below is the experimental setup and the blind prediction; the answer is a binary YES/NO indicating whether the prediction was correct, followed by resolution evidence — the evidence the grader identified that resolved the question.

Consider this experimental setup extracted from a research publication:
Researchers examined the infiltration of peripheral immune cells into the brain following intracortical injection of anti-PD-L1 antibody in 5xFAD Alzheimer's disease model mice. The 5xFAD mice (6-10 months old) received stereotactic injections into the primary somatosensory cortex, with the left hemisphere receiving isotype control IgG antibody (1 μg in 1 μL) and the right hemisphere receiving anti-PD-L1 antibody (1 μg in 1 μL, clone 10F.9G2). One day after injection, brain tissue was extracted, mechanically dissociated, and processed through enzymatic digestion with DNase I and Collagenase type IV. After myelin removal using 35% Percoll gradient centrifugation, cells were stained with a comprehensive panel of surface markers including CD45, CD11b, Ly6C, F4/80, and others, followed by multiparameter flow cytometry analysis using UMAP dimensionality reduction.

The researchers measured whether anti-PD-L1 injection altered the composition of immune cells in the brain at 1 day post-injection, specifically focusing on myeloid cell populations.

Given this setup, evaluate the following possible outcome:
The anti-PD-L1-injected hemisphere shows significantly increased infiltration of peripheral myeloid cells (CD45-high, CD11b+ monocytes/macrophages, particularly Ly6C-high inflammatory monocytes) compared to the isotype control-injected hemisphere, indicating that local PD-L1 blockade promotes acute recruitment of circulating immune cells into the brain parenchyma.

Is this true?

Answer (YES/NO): YES